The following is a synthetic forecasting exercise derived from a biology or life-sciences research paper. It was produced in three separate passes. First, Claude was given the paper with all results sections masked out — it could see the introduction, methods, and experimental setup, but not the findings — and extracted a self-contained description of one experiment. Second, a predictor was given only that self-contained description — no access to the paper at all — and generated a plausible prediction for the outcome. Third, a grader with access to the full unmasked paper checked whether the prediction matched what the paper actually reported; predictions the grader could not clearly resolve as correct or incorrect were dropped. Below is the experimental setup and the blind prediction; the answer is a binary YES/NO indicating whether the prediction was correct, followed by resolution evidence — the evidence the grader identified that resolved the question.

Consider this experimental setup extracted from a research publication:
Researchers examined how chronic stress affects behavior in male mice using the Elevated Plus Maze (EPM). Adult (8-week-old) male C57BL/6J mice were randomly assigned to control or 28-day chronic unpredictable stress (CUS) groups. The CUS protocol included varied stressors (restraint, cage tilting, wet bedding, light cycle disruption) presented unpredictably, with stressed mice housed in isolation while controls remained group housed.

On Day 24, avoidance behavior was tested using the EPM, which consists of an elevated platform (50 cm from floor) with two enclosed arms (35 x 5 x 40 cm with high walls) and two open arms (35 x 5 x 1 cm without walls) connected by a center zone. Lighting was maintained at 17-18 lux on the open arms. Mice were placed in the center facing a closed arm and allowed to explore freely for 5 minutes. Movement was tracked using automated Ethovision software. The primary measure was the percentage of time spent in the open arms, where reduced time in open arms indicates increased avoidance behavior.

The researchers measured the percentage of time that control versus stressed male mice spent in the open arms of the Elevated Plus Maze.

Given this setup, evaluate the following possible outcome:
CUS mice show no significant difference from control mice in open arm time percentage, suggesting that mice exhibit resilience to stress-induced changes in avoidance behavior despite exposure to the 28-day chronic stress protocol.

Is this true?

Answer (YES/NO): NO